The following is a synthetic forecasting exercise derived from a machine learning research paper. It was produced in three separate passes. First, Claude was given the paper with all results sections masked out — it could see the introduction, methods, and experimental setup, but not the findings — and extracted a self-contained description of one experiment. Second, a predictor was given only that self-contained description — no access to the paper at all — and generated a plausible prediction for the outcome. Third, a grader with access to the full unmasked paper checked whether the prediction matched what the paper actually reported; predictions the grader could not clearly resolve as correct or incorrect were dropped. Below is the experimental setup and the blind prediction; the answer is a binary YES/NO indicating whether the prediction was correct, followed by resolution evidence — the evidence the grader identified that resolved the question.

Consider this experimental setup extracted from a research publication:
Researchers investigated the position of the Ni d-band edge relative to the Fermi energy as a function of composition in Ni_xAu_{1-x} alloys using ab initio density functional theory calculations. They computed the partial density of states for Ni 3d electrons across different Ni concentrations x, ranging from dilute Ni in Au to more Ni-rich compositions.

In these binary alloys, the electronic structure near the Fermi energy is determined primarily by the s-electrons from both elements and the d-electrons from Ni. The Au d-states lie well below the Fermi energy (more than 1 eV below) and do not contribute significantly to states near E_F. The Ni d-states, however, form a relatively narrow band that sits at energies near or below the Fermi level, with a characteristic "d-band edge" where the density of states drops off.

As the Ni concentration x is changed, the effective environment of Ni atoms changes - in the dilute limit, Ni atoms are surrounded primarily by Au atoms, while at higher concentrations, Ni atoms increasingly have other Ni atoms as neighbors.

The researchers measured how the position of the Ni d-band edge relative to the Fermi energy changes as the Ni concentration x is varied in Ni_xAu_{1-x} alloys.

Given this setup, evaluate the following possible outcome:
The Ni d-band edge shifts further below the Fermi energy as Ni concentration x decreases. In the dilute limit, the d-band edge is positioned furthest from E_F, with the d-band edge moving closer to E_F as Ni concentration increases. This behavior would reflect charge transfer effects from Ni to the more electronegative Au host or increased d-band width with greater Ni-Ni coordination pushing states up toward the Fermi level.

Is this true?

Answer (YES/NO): YES